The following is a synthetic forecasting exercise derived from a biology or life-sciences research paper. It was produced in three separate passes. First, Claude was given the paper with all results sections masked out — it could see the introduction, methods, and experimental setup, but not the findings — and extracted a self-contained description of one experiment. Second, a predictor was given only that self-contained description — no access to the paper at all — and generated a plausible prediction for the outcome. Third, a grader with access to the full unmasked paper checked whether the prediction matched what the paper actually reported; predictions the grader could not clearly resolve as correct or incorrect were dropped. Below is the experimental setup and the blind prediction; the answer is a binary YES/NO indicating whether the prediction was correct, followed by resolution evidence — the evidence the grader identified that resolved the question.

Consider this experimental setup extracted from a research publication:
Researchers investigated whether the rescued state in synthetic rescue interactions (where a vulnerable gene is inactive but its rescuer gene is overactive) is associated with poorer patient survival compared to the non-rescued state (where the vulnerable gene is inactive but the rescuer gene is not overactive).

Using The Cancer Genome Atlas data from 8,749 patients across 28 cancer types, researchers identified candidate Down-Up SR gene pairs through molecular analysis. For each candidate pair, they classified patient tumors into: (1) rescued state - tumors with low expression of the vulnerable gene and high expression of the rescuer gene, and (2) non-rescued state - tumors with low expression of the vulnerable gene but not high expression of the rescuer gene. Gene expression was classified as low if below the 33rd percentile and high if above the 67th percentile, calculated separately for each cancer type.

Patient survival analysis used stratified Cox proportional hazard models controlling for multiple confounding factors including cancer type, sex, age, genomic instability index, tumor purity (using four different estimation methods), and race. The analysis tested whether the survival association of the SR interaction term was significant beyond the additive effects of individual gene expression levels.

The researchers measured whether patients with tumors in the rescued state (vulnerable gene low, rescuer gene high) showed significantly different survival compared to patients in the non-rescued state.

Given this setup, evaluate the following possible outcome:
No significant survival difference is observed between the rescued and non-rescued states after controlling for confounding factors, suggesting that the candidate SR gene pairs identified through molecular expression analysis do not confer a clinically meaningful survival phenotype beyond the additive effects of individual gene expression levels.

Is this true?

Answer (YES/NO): NO